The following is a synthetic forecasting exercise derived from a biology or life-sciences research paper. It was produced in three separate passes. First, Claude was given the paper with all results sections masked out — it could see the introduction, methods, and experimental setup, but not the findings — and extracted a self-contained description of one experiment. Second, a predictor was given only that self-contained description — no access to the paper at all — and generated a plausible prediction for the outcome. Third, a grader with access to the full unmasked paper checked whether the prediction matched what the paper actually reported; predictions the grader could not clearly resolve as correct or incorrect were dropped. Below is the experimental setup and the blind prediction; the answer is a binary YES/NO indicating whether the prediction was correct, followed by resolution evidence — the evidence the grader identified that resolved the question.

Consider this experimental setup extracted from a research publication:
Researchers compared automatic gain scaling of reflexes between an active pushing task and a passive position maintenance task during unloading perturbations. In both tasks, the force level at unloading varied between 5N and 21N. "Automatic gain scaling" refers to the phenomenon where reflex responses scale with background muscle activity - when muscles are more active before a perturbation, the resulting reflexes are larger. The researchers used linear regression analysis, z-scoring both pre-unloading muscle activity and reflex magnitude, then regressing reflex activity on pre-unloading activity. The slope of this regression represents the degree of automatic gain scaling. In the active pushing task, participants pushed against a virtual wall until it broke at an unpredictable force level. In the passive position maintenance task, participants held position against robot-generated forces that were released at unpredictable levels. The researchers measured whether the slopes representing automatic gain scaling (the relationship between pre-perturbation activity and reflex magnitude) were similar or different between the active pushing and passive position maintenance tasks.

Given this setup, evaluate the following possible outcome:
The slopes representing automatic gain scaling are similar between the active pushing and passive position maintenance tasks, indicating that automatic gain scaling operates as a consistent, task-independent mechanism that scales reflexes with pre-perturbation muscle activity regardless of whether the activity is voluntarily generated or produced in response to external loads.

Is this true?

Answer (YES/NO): YES